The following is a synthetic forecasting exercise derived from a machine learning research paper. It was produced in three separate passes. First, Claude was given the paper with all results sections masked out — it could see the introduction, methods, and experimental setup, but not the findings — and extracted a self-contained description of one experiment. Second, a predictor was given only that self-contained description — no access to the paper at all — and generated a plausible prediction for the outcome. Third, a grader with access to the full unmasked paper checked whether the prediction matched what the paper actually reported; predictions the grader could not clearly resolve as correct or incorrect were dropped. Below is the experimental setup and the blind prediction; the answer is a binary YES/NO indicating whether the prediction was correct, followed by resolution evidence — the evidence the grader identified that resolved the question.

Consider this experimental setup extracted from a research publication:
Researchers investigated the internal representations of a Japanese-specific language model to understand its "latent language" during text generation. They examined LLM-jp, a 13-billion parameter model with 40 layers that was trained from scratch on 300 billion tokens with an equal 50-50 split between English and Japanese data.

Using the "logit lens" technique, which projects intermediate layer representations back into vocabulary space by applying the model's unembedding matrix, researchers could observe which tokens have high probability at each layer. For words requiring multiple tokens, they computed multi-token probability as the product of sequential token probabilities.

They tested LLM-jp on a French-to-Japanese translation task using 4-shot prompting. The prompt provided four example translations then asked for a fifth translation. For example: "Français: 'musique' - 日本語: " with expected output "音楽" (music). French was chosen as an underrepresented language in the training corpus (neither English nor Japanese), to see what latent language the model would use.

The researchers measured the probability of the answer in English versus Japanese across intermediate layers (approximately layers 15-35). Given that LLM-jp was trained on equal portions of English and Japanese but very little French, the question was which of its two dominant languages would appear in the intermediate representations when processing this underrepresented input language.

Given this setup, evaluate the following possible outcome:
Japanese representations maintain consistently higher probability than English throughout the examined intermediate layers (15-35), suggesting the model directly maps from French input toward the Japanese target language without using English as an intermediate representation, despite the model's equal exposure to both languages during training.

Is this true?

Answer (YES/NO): YES